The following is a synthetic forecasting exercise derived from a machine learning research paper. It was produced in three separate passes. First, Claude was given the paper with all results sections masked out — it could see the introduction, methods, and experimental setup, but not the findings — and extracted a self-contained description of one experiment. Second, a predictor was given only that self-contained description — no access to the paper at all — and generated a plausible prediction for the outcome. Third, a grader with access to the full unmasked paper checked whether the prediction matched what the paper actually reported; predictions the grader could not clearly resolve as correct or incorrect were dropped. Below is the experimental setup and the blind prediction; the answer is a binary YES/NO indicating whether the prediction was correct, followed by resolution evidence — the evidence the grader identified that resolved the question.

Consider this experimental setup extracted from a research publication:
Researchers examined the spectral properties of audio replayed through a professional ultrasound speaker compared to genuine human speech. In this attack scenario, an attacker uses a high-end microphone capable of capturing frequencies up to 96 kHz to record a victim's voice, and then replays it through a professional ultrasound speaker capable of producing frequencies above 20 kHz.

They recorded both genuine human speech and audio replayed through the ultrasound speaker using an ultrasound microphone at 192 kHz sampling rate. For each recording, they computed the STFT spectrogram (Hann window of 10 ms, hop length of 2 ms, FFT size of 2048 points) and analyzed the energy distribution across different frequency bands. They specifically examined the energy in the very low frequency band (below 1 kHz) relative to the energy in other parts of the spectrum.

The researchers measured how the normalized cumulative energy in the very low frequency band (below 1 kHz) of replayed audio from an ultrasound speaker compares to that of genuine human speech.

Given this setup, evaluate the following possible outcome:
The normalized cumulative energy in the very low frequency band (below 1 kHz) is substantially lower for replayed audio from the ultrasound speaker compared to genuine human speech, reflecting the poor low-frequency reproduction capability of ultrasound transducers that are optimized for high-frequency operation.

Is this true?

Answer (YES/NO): YES